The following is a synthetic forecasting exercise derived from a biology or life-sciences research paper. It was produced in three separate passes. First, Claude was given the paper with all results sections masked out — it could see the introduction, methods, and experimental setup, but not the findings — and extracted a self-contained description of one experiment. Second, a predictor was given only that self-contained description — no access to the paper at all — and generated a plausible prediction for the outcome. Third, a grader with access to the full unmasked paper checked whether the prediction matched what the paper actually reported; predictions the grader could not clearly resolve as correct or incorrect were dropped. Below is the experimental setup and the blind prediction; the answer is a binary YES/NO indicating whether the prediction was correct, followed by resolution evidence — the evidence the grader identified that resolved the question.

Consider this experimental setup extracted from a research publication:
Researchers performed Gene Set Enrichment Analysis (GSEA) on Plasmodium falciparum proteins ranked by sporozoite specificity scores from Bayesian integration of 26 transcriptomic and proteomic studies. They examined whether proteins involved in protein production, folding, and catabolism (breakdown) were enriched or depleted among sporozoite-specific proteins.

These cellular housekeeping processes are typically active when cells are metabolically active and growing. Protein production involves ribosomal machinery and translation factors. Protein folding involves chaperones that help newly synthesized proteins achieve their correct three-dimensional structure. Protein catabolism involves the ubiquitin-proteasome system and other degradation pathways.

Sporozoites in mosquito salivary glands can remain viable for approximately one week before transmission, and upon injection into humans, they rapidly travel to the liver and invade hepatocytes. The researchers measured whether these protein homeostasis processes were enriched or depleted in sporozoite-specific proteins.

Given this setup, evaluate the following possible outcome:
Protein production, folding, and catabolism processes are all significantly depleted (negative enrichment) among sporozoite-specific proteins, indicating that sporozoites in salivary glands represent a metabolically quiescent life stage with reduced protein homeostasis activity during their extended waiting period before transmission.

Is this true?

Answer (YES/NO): YES